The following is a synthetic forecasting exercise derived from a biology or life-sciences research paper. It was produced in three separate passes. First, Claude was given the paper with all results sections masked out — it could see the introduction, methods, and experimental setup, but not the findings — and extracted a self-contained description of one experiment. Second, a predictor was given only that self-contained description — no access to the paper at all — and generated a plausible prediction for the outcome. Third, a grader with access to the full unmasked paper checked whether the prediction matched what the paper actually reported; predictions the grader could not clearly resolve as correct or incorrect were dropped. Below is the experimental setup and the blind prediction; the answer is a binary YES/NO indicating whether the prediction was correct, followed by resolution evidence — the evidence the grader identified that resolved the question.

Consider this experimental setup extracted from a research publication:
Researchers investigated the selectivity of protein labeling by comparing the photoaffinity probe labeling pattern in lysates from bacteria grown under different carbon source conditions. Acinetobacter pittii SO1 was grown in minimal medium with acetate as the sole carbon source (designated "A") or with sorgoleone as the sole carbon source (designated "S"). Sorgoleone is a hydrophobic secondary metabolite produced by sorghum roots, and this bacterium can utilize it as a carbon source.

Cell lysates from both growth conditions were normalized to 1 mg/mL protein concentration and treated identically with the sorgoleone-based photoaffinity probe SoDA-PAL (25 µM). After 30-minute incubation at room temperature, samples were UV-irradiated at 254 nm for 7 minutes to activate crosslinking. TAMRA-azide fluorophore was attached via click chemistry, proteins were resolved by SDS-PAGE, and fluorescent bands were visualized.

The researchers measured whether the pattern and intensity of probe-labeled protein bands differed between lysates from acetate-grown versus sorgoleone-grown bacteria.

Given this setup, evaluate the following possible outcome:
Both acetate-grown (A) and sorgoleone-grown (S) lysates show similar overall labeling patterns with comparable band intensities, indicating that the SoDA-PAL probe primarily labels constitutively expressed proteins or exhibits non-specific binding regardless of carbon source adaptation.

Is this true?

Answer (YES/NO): NO